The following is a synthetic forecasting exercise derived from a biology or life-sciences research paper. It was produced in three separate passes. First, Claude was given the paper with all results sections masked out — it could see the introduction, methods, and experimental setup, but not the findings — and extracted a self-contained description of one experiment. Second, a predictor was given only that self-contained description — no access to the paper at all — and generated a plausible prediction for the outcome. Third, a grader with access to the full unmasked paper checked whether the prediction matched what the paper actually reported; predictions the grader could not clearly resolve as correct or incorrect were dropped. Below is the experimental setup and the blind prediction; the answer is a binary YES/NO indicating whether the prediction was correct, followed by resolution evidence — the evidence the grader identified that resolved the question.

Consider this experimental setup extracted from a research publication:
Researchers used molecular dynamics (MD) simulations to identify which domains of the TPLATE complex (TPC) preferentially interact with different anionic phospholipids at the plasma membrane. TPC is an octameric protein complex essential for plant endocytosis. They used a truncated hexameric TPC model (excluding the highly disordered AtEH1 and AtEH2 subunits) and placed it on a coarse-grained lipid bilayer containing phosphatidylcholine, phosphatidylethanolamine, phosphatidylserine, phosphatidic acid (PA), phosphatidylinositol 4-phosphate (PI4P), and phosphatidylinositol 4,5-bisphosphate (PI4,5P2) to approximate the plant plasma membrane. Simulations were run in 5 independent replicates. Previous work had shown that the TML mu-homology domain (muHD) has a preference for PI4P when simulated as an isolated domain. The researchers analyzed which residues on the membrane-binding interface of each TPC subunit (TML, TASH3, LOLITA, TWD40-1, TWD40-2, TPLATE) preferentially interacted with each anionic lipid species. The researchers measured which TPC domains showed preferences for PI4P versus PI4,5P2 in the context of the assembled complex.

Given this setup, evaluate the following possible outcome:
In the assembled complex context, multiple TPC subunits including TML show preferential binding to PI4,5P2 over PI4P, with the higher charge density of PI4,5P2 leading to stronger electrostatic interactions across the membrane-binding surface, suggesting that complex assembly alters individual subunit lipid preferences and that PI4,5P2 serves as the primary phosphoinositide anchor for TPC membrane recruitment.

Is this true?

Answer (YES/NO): NO